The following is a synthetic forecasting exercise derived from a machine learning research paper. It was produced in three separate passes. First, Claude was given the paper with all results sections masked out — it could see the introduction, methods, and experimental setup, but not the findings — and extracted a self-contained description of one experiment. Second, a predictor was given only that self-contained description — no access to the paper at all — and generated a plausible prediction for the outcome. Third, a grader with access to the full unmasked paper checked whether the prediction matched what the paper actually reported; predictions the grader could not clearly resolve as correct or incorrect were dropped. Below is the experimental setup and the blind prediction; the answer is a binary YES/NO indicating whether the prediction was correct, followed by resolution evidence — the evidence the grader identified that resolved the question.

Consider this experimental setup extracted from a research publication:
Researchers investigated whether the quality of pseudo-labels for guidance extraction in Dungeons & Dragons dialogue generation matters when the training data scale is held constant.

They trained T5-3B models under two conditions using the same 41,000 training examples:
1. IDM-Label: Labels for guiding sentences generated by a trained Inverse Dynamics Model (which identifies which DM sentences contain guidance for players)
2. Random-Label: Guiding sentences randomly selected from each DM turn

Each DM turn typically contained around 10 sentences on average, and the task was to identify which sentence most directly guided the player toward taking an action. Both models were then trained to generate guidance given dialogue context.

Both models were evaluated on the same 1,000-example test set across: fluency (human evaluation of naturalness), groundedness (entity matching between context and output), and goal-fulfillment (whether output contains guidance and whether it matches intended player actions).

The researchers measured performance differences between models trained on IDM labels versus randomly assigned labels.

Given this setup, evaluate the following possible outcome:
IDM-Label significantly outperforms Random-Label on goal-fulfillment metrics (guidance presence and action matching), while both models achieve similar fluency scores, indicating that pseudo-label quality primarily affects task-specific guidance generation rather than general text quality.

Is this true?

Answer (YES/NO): NO